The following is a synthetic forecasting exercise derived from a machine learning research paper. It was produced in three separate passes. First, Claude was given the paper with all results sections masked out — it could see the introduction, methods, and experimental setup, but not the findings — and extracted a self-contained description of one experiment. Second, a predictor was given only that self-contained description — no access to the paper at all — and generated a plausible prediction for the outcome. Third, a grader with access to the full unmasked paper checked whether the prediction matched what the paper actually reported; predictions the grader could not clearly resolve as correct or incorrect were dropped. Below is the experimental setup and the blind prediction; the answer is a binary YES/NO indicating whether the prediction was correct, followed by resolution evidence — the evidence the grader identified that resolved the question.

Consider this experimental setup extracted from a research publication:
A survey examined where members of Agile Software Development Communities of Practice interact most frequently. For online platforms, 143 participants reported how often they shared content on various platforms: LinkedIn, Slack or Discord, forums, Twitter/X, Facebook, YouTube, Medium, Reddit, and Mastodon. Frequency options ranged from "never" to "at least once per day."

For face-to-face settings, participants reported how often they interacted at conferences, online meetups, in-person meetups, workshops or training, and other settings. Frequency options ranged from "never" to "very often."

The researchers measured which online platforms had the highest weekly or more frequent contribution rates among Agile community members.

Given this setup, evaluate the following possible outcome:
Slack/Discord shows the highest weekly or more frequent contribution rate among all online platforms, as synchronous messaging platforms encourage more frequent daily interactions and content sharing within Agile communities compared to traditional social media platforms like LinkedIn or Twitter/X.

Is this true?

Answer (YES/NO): NO